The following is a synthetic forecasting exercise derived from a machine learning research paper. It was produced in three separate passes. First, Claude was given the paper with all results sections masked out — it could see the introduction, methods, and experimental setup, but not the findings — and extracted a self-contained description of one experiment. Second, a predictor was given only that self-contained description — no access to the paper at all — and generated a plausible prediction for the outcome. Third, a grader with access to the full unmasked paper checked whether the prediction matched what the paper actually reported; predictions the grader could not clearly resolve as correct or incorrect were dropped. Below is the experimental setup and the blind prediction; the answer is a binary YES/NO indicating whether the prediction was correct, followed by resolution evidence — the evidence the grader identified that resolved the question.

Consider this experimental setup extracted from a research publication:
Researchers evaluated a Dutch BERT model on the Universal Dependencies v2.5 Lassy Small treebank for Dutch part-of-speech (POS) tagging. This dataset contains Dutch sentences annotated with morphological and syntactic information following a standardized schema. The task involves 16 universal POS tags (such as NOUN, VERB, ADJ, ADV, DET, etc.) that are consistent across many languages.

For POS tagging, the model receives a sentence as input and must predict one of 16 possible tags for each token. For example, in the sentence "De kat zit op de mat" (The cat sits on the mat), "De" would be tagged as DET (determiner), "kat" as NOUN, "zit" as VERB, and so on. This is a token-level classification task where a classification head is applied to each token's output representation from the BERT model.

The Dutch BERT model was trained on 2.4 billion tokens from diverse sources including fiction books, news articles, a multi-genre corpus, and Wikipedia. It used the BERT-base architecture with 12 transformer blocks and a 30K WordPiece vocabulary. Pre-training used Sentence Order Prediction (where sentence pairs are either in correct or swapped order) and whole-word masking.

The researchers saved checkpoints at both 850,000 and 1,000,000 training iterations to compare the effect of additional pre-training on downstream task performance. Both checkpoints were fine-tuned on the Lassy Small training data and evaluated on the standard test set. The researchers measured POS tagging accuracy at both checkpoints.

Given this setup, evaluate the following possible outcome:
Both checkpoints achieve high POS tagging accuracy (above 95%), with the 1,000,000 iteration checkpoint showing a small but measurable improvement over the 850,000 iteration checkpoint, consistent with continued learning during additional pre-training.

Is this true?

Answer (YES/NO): NO